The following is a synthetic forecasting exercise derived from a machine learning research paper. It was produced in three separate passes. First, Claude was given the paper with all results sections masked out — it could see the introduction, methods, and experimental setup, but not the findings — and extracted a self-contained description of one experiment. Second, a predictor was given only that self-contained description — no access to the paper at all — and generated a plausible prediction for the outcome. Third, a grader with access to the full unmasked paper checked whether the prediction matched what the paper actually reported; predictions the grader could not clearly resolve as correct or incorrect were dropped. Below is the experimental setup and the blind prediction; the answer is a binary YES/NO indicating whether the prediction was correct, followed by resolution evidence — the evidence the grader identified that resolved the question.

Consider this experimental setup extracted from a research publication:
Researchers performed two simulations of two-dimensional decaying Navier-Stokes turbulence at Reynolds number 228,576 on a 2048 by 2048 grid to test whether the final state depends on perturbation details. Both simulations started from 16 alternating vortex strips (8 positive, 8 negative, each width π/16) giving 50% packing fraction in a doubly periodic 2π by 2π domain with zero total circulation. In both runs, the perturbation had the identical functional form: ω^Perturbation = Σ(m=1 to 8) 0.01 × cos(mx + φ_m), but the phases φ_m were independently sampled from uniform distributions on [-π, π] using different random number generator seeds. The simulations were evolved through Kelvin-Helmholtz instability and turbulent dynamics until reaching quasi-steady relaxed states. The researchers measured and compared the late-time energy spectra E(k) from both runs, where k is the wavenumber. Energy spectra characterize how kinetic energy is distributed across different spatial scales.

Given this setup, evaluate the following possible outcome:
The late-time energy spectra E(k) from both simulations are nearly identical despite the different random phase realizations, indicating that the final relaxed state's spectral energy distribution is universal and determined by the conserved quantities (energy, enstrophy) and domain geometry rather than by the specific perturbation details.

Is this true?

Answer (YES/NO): YES